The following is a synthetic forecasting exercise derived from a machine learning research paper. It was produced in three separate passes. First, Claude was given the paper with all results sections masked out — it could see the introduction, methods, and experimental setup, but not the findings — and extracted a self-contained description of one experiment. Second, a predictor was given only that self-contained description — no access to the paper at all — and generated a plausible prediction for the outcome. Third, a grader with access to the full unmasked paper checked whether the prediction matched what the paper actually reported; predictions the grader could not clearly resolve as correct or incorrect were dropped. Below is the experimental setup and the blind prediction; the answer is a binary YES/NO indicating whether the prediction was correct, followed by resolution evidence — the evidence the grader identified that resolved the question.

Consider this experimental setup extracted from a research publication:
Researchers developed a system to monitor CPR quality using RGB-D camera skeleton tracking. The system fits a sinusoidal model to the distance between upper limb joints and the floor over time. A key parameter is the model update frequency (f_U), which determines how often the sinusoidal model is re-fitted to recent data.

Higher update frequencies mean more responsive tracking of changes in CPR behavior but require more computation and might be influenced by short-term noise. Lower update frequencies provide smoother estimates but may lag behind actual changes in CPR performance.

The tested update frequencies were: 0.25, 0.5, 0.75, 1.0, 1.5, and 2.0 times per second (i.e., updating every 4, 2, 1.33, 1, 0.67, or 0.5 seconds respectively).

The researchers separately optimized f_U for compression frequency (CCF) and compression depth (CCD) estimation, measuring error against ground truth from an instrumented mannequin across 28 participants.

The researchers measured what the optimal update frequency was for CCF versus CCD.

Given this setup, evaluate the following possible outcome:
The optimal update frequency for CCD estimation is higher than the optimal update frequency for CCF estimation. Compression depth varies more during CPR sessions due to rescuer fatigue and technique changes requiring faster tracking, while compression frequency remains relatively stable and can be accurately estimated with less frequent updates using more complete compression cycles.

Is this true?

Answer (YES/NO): YES